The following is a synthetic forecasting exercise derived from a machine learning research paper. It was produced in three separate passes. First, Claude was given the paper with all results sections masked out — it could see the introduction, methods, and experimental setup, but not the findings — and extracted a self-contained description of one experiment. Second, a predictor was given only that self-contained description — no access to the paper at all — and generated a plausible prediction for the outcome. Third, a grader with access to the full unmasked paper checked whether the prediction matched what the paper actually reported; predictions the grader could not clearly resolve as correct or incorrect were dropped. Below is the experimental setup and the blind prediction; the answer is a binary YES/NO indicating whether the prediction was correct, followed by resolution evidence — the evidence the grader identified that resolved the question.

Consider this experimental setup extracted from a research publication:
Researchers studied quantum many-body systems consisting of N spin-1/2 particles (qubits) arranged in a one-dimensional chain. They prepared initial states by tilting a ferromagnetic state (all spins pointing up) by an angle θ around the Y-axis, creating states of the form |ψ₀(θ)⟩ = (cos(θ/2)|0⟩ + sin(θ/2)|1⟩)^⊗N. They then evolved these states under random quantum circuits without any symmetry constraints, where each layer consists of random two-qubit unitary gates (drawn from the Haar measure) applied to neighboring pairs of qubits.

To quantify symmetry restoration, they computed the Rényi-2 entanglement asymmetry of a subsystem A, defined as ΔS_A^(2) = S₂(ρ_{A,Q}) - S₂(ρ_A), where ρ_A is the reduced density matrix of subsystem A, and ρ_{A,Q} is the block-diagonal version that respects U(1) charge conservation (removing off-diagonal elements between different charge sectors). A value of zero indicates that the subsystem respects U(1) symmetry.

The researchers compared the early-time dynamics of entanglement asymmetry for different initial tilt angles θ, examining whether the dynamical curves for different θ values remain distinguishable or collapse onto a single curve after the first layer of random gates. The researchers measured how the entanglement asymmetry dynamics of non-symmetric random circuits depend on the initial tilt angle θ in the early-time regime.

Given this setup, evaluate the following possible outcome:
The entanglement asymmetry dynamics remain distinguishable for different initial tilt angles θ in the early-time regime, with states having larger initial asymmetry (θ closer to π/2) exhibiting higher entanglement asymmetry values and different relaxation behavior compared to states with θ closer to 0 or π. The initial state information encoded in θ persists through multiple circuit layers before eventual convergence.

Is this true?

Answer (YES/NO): NO